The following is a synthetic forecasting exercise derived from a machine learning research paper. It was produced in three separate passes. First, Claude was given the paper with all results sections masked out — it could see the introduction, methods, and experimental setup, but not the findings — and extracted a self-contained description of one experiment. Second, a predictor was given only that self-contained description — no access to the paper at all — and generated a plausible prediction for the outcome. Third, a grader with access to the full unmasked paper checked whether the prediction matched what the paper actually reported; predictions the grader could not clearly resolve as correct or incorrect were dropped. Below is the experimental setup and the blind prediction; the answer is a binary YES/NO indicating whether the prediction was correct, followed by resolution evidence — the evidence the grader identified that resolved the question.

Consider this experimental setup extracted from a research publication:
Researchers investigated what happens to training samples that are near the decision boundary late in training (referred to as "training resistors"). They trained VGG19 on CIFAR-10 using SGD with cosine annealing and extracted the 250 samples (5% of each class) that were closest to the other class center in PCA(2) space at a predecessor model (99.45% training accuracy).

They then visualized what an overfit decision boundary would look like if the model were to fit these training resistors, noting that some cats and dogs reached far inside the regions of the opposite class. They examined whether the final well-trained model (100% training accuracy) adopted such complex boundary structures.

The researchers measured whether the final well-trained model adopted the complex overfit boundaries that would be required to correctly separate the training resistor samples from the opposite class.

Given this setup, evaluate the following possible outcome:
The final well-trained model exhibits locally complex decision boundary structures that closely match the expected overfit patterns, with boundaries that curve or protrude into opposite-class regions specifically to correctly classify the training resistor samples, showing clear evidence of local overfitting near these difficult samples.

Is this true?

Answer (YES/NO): NO